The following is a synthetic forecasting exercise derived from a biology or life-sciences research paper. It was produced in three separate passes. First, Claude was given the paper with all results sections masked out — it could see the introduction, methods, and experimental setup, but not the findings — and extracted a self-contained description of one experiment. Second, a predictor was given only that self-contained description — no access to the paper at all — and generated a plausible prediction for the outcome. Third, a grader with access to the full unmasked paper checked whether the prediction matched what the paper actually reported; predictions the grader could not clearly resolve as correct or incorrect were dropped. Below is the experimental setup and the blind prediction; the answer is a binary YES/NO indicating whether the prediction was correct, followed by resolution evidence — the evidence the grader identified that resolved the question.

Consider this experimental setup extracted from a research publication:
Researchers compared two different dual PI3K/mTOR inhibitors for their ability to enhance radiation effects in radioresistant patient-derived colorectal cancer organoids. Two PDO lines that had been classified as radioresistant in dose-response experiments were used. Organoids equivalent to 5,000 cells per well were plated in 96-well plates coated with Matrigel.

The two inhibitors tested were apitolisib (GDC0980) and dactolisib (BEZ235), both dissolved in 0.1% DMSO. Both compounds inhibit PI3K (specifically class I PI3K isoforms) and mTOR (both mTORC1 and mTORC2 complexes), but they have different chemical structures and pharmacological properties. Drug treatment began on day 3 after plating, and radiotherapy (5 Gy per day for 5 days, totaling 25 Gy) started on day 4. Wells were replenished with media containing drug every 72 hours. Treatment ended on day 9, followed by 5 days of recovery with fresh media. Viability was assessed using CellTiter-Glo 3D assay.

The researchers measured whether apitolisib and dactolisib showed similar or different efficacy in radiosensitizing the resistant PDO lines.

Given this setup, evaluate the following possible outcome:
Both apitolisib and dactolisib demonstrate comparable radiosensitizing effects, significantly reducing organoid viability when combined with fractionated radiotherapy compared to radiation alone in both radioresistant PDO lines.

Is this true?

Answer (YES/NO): NO